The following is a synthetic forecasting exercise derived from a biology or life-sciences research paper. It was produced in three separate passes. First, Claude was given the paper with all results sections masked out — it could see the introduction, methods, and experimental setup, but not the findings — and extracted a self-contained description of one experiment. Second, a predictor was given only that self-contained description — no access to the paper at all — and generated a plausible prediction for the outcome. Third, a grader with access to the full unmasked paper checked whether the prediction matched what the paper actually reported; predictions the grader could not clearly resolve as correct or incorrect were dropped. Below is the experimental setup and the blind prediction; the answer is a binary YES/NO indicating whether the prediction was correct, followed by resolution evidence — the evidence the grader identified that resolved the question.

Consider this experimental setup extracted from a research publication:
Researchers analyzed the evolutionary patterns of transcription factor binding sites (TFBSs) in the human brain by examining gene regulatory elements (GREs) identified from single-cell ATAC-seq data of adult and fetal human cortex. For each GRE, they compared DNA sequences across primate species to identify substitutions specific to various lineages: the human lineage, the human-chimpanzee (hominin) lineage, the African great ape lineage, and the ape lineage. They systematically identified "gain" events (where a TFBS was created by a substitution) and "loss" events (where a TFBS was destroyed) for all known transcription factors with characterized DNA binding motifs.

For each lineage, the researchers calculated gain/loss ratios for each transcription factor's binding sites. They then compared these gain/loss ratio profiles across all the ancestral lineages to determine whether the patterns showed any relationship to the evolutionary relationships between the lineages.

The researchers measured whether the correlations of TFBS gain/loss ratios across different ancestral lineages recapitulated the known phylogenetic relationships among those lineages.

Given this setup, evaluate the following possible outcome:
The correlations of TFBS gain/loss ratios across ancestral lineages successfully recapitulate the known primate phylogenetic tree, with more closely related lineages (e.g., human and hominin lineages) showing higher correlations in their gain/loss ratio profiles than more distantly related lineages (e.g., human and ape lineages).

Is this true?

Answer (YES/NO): YES